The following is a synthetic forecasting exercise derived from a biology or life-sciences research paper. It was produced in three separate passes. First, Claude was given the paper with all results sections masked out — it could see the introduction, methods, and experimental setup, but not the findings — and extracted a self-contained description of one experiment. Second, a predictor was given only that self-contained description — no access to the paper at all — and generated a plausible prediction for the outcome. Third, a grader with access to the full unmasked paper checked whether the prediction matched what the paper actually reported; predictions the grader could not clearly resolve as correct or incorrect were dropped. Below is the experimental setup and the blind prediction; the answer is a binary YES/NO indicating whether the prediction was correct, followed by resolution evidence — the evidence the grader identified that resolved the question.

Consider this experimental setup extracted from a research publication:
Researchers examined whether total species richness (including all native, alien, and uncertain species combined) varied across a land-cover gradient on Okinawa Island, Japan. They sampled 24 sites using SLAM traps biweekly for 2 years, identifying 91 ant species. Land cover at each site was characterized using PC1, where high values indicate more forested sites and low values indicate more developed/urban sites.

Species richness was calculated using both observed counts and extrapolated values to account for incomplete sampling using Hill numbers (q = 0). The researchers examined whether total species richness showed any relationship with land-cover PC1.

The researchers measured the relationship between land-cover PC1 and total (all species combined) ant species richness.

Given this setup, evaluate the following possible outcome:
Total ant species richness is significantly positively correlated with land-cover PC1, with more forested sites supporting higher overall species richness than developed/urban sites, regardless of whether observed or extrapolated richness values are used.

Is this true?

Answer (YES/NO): NO